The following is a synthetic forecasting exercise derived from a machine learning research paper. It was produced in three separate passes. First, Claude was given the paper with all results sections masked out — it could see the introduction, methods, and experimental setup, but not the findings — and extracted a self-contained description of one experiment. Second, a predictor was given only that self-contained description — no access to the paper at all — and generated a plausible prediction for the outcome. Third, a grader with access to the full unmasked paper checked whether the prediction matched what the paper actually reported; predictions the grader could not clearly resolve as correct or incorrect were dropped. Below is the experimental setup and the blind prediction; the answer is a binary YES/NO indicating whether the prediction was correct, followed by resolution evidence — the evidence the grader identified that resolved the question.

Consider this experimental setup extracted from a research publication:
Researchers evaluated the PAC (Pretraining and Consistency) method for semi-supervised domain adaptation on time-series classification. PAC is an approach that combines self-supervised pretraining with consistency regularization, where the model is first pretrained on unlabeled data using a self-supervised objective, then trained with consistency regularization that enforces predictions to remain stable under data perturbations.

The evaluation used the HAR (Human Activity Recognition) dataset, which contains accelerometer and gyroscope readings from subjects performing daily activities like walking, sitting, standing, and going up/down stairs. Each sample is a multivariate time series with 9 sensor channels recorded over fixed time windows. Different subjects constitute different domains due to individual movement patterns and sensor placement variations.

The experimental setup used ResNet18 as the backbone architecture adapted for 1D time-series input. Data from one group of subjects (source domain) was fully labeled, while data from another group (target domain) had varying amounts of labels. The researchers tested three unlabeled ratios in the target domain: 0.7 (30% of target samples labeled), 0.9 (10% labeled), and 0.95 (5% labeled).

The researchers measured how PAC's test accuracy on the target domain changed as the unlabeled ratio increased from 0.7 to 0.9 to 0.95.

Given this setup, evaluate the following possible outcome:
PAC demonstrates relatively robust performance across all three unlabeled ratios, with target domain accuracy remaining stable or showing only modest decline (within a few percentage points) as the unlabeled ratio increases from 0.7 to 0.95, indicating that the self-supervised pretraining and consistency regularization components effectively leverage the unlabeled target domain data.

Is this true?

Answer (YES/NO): NO